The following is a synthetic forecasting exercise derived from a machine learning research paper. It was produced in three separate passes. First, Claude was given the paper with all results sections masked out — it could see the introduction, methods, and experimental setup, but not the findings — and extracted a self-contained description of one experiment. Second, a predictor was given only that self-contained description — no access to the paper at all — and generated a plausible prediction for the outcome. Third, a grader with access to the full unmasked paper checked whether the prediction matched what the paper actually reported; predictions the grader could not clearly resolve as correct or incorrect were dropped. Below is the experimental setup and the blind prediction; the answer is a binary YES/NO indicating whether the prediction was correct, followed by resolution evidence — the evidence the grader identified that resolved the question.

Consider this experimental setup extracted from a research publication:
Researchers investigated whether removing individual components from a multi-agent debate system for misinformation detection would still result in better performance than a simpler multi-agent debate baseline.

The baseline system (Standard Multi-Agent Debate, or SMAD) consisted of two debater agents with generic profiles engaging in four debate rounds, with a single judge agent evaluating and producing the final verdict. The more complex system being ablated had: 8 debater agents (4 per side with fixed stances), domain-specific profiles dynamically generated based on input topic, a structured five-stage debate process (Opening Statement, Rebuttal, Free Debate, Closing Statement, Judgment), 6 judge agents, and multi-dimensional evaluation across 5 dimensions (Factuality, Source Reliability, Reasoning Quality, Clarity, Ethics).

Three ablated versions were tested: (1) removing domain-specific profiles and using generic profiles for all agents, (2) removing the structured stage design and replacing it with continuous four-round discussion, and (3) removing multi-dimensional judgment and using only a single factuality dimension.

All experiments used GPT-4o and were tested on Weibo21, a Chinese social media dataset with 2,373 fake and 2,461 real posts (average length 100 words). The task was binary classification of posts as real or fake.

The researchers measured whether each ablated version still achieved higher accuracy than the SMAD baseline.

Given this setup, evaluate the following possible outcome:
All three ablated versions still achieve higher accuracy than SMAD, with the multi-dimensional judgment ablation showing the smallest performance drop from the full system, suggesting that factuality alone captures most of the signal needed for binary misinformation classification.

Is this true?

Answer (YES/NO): NO